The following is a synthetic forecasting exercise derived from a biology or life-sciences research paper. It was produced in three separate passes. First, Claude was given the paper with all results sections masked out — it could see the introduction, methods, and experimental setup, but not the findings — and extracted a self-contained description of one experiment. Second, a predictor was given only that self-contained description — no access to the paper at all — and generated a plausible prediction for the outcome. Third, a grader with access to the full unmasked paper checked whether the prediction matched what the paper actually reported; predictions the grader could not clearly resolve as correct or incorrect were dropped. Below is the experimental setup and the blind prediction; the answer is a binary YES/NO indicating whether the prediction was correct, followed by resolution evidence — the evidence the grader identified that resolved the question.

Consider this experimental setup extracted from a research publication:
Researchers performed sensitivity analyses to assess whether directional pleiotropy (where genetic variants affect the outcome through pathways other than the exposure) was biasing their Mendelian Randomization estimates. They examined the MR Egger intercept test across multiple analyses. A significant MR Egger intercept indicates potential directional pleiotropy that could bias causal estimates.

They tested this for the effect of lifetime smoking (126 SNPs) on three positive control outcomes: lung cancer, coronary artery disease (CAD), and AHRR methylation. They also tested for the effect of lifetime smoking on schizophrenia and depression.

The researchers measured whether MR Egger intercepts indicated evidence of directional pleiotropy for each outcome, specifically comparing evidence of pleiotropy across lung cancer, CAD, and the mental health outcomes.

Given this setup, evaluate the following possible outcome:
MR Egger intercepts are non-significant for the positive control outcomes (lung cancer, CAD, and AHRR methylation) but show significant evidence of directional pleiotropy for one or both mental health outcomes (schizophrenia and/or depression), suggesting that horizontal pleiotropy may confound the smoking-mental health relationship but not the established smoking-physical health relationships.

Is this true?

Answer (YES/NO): NO